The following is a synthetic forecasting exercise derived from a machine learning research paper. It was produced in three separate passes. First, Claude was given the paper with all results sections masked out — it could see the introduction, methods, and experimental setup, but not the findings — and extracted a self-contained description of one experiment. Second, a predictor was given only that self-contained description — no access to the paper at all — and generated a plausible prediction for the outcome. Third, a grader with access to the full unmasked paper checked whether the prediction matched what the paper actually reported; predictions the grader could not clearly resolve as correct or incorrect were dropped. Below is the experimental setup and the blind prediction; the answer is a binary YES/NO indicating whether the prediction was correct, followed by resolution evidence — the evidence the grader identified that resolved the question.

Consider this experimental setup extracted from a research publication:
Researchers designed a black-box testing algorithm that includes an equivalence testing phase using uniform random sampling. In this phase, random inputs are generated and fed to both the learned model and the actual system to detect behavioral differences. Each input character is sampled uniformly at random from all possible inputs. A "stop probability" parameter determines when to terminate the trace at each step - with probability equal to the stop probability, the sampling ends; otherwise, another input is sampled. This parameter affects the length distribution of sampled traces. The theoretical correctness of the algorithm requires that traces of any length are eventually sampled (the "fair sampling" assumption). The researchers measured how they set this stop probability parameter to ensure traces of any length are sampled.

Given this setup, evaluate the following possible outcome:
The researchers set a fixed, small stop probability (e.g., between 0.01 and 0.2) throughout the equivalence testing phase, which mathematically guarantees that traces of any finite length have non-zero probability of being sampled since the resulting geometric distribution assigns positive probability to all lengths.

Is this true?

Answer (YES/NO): NO